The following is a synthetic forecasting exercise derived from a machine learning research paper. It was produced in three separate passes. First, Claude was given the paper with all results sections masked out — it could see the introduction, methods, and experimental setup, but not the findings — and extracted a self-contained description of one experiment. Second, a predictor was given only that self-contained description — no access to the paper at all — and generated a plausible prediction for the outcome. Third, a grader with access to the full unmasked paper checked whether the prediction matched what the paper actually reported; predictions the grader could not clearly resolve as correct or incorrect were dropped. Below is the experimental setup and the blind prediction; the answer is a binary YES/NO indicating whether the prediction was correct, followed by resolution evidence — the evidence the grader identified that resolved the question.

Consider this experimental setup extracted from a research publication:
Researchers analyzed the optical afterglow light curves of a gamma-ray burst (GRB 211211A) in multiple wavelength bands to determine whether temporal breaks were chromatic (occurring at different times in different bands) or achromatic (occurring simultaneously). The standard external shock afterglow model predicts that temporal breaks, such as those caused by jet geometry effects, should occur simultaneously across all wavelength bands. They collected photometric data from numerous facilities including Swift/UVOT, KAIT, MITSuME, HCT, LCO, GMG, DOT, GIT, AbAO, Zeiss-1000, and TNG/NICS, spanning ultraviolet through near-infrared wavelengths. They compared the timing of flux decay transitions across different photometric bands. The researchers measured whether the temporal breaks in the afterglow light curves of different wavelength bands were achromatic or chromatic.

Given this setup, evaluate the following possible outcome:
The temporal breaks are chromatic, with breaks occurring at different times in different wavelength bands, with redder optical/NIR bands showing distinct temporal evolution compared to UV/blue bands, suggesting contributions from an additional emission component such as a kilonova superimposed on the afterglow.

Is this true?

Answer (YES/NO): YES